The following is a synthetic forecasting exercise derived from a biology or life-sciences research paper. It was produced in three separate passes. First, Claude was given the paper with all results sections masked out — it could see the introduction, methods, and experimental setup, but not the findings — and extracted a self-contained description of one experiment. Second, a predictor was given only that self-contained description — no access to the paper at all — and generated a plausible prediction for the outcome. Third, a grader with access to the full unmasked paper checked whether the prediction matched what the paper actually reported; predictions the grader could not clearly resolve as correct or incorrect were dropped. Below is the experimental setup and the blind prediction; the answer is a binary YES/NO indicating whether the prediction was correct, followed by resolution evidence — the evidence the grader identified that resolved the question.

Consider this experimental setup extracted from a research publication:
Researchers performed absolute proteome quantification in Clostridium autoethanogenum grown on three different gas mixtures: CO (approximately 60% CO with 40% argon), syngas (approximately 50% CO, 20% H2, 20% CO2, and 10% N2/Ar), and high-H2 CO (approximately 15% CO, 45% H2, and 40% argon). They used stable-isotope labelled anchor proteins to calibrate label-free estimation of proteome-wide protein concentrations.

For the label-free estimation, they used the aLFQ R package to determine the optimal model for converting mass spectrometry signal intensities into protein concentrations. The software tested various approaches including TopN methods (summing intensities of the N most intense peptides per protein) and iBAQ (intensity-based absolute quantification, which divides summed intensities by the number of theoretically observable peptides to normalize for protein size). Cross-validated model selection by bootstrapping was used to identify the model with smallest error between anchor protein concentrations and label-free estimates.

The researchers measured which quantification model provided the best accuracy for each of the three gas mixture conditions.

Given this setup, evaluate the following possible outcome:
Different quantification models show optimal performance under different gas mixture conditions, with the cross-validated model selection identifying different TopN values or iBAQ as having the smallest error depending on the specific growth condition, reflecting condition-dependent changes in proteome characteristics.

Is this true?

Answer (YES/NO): YES